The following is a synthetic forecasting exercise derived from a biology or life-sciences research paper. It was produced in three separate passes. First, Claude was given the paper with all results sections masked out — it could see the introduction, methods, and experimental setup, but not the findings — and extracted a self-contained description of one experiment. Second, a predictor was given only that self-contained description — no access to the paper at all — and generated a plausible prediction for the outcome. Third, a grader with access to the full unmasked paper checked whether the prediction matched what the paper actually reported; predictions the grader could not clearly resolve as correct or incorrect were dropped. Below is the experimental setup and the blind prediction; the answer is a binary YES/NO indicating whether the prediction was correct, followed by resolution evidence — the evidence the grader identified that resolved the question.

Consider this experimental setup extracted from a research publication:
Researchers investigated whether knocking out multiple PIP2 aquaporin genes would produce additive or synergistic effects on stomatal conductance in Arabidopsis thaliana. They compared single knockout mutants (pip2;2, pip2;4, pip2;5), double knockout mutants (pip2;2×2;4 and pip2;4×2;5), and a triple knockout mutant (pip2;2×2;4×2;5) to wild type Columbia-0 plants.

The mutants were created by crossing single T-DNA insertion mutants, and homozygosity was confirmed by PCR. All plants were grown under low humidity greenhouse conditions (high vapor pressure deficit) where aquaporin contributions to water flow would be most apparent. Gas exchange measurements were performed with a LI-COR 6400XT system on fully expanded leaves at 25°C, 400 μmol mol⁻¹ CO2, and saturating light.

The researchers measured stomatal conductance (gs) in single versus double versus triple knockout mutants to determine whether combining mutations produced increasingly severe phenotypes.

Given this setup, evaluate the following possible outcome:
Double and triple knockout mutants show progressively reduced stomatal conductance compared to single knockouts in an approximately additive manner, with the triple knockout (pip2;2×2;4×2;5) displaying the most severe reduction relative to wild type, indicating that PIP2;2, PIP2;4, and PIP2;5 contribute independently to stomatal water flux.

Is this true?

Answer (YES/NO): NO